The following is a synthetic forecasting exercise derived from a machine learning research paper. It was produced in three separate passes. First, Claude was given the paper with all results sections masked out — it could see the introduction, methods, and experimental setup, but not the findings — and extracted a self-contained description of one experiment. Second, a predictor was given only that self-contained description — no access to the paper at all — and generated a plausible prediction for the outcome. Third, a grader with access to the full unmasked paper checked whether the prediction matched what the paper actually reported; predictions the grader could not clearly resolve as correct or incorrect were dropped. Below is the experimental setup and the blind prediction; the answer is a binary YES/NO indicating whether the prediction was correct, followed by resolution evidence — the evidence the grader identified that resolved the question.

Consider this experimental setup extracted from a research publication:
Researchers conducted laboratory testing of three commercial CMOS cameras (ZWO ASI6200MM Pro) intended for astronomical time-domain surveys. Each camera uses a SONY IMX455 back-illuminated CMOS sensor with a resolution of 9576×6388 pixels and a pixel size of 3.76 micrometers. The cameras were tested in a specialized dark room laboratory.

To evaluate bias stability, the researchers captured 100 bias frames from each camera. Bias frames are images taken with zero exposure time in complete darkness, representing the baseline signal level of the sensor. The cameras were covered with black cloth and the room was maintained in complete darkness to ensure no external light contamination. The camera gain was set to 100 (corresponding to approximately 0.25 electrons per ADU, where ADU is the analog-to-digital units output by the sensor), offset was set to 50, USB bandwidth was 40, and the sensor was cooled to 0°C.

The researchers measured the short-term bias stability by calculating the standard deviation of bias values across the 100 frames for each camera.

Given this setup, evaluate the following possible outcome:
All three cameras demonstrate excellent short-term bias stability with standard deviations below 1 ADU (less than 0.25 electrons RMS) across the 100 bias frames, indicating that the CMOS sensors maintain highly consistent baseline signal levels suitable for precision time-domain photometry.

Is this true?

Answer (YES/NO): YES